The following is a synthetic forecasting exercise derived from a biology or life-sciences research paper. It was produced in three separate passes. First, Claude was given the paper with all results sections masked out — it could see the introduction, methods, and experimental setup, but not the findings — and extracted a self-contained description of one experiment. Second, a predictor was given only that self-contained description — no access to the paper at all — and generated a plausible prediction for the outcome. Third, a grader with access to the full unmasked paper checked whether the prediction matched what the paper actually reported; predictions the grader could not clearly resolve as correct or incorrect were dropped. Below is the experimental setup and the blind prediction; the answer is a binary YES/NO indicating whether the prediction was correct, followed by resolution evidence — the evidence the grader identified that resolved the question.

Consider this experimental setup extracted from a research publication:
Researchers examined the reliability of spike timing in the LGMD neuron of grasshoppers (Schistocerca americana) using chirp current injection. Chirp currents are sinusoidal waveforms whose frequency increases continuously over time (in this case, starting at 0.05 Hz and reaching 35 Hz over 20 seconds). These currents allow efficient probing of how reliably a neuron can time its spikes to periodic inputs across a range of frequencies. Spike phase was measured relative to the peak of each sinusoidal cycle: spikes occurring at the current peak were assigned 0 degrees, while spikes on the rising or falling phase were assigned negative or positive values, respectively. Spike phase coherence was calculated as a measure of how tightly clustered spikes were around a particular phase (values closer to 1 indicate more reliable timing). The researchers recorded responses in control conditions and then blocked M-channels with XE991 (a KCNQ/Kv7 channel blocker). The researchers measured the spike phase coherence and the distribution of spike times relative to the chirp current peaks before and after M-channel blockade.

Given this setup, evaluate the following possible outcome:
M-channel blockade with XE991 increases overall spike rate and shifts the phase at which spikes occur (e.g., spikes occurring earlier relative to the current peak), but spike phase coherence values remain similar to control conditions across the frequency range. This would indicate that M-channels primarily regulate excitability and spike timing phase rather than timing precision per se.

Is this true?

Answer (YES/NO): NO